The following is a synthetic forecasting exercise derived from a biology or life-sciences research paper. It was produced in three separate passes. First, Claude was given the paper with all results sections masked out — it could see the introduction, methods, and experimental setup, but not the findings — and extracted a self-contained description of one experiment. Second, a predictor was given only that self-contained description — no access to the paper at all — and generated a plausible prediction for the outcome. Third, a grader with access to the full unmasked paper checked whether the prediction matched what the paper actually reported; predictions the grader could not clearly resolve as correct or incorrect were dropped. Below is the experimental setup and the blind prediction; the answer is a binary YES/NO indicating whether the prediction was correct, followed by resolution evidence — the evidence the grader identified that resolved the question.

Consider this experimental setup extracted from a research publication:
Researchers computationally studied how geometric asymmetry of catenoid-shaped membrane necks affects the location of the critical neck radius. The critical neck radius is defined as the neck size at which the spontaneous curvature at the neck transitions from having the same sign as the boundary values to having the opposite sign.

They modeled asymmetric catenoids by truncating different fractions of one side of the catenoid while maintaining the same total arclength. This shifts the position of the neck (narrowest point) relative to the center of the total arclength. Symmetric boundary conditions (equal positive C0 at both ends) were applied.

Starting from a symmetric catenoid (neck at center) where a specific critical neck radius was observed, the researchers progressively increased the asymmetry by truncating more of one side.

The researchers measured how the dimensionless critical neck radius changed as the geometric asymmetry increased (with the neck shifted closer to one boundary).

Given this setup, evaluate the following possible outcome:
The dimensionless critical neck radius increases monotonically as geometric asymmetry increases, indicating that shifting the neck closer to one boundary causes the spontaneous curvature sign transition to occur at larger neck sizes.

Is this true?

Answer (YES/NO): NO